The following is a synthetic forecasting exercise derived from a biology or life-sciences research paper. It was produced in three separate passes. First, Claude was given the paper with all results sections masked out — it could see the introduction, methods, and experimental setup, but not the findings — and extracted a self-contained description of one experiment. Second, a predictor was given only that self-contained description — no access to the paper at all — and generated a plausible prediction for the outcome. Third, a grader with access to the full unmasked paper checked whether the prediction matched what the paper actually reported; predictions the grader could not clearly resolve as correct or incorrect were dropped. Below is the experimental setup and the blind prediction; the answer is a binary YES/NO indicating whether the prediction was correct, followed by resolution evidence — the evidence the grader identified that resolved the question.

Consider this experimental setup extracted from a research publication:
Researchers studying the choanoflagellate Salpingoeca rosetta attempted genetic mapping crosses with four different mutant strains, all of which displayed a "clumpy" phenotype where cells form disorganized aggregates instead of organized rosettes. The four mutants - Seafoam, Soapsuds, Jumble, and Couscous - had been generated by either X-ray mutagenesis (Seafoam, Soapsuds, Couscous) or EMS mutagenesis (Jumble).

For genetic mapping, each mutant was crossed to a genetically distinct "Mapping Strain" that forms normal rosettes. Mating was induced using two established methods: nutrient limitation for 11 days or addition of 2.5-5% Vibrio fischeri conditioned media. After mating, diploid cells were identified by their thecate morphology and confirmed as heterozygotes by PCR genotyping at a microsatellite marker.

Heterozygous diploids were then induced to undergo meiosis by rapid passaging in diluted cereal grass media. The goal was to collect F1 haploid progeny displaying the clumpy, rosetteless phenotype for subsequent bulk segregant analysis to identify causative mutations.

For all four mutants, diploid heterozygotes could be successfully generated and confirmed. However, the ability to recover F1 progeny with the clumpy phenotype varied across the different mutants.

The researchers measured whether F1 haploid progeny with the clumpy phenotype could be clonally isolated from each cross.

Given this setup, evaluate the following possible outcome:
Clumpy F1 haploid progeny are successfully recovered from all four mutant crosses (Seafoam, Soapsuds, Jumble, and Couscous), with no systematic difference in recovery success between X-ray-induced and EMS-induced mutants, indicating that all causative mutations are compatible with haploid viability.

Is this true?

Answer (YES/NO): NO